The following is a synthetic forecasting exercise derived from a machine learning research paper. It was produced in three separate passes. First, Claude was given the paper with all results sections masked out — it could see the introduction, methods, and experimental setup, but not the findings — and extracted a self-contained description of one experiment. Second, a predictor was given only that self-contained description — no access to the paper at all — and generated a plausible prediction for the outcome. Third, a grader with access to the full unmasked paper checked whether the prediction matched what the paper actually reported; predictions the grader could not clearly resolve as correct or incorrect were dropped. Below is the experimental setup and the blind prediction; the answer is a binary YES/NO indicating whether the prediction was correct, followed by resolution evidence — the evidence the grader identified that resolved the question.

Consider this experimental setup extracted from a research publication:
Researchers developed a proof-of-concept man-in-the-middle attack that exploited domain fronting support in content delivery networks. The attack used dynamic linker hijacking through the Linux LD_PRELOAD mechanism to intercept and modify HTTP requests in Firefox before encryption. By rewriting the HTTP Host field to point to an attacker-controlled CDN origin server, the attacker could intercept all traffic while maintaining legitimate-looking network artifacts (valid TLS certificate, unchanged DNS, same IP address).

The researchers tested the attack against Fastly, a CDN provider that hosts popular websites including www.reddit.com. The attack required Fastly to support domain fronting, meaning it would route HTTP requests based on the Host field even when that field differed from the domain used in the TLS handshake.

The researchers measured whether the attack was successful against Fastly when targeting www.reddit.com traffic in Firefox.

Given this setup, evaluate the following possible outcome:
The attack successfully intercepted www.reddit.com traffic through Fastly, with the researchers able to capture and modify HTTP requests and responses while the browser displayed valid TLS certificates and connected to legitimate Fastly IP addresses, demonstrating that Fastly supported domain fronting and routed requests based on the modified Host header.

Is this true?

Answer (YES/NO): YES